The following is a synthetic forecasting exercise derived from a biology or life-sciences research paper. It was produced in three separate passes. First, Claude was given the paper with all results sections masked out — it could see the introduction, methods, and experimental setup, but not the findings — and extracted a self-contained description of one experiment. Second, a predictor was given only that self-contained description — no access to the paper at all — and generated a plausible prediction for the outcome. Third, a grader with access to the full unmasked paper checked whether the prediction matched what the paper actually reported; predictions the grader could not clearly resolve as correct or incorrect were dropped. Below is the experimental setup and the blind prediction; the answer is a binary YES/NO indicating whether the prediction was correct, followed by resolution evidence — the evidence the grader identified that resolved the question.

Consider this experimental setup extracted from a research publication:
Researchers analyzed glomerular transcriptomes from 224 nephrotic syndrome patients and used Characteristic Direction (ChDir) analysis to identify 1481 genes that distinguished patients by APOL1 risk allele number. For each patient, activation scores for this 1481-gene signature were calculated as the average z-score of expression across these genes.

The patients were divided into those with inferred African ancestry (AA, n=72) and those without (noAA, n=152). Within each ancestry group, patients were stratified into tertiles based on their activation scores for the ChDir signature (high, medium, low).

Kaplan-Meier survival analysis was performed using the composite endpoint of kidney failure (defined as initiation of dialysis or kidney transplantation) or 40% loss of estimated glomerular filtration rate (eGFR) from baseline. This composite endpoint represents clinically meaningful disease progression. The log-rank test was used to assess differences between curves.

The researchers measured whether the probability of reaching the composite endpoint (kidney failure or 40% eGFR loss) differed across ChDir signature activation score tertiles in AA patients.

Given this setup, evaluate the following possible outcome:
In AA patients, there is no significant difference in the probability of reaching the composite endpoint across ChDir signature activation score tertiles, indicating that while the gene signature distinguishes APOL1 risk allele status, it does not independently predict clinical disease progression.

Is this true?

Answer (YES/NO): NO